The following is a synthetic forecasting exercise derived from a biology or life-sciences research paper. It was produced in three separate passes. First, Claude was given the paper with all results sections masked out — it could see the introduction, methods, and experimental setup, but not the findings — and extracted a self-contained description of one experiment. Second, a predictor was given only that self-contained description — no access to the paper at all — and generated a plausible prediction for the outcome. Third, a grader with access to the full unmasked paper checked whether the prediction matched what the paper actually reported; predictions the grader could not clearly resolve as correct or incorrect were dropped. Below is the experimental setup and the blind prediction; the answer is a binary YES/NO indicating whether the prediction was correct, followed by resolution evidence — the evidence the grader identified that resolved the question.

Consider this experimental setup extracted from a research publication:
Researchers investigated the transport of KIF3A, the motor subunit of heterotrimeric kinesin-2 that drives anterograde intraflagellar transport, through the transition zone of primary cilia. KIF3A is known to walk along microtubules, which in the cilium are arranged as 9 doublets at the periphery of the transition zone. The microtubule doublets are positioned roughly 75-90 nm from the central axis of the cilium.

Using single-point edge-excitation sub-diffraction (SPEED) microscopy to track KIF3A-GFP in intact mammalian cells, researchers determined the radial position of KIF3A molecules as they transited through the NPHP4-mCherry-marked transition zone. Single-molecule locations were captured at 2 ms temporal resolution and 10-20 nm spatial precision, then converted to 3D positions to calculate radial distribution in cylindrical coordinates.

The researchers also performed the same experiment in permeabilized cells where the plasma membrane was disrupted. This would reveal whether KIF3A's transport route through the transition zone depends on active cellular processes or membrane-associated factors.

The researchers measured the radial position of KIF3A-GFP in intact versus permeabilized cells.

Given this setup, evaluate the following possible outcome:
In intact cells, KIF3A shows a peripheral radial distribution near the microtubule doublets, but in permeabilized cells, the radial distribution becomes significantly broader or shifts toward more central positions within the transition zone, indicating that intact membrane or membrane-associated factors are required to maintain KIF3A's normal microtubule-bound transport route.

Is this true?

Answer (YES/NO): NO